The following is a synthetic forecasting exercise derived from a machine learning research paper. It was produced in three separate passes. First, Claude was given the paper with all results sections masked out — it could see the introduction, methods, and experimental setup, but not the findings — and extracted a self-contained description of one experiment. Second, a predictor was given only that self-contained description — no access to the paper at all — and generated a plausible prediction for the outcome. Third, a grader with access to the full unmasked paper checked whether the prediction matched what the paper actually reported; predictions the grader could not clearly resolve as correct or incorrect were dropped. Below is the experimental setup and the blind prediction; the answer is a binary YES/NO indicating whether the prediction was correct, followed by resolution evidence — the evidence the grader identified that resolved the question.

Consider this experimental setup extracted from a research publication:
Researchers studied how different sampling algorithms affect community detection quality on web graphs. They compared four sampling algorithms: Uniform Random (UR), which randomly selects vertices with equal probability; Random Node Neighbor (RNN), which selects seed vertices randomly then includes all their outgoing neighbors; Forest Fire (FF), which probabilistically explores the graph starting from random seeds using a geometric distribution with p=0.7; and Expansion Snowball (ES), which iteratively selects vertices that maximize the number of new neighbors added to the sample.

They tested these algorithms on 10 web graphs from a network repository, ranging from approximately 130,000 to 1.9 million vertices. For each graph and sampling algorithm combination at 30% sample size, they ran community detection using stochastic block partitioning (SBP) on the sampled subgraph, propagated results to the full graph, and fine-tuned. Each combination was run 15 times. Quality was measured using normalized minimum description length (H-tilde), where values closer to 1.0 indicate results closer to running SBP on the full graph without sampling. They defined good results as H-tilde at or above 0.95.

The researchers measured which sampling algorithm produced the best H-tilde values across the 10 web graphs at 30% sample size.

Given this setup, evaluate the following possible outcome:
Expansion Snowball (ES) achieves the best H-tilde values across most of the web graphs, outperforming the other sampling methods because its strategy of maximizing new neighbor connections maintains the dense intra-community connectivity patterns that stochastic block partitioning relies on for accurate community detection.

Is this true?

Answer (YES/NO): NO